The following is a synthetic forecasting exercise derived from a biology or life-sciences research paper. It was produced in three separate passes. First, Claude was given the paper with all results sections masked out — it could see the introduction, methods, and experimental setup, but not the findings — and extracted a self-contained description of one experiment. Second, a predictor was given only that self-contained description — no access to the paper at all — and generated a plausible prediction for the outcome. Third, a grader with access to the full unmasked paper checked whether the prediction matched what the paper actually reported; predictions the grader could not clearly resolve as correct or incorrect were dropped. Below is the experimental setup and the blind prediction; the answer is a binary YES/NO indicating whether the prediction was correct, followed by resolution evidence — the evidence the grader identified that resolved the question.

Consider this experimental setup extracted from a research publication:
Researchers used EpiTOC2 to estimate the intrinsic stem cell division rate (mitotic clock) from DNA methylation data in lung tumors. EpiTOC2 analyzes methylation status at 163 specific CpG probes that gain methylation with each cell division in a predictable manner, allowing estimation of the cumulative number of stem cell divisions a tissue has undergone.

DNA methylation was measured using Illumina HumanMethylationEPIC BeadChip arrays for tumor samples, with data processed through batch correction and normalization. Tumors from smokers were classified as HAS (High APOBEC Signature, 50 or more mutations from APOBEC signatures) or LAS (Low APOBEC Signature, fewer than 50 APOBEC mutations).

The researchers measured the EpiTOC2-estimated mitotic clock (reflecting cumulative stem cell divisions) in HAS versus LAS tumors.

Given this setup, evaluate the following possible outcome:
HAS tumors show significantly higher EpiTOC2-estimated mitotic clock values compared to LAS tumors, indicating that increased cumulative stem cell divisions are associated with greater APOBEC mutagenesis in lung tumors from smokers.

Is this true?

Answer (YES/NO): NO